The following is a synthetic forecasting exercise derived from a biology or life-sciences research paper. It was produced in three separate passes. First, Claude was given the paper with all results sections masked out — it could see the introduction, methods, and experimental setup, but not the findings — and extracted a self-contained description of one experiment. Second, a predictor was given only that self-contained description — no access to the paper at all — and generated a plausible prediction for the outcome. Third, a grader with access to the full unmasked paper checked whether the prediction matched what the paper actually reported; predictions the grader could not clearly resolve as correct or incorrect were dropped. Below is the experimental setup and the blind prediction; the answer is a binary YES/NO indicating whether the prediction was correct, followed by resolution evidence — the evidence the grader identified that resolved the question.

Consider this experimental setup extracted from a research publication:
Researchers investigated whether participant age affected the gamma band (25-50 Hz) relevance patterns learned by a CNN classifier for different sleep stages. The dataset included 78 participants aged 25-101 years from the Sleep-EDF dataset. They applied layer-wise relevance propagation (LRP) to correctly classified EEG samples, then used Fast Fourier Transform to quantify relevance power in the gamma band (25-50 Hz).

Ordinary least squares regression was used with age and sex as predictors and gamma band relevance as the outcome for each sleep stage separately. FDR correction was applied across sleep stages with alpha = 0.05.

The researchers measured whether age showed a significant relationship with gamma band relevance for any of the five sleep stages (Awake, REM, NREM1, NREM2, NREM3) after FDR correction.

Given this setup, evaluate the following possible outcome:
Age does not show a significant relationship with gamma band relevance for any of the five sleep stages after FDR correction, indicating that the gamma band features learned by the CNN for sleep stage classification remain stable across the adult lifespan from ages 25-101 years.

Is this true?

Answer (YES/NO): NO